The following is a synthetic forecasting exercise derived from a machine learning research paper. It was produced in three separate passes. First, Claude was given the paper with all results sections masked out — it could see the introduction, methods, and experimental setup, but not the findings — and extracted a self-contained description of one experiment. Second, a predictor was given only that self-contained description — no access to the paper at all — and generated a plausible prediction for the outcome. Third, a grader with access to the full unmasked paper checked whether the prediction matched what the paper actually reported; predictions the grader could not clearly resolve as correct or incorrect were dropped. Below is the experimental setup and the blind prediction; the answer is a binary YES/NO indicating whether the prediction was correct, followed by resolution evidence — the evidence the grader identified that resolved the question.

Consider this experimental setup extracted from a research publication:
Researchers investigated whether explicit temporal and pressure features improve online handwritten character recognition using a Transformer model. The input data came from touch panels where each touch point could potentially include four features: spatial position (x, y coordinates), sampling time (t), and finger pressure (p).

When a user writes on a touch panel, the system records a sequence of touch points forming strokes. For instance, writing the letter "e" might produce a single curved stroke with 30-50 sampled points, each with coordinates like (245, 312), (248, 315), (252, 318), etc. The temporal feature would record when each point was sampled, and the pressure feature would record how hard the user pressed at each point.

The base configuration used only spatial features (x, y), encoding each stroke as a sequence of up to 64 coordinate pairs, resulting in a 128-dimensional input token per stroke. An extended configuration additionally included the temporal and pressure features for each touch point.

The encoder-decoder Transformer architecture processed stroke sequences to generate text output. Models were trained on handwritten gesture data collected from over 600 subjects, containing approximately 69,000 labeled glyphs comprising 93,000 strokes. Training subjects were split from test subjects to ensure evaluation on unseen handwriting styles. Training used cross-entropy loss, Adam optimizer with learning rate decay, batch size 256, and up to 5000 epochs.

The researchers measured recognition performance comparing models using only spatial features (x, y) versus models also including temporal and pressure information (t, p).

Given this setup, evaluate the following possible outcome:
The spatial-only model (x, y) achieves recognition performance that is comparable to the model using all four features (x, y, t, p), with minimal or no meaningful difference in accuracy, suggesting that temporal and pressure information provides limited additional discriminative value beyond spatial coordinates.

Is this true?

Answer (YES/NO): YES